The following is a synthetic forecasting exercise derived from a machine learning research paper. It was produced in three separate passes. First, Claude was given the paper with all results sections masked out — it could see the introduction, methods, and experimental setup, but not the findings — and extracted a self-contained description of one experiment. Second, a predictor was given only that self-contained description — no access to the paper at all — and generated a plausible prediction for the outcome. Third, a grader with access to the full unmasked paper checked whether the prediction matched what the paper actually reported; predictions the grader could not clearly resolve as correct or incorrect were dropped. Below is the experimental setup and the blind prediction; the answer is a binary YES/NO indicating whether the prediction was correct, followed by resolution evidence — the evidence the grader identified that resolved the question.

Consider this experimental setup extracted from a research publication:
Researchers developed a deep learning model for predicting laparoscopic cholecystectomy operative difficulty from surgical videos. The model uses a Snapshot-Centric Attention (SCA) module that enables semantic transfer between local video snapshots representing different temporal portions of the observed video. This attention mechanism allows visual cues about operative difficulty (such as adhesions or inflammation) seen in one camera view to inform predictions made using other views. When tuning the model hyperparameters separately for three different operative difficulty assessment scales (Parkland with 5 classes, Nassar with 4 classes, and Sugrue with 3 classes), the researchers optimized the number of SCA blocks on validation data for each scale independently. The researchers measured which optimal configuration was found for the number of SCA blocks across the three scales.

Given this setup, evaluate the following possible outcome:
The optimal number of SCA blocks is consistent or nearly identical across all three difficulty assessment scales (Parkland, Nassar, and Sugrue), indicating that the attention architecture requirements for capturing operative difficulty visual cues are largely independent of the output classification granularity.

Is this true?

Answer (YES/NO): NO